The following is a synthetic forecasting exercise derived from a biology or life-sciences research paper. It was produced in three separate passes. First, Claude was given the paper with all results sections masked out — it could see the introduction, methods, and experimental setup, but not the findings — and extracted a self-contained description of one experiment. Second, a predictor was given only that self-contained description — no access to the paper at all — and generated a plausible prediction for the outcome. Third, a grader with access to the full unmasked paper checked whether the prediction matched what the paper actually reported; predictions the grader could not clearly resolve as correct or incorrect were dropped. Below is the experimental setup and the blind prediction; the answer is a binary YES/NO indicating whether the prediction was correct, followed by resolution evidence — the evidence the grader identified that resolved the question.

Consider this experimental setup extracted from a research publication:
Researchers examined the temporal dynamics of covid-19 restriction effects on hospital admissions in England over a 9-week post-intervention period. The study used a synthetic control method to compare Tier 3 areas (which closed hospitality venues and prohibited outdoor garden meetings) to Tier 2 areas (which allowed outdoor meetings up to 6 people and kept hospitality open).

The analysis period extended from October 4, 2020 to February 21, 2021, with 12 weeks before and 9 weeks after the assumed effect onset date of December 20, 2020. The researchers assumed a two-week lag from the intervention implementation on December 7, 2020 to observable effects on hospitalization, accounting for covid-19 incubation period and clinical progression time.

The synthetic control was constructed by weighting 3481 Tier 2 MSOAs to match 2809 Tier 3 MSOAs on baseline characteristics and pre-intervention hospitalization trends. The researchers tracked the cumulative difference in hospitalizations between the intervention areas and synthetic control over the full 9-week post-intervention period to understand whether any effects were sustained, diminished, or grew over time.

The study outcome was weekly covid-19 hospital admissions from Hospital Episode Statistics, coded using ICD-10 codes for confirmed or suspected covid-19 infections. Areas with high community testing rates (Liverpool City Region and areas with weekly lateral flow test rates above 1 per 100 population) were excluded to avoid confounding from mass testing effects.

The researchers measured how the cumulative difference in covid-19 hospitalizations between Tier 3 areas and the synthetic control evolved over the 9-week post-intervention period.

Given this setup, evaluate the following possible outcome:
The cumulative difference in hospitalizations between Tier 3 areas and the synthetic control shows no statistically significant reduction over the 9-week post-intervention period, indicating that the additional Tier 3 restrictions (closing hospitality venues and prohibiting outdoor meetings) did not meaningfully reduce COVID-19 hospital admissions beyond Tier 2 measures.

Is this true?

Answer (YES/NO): NO